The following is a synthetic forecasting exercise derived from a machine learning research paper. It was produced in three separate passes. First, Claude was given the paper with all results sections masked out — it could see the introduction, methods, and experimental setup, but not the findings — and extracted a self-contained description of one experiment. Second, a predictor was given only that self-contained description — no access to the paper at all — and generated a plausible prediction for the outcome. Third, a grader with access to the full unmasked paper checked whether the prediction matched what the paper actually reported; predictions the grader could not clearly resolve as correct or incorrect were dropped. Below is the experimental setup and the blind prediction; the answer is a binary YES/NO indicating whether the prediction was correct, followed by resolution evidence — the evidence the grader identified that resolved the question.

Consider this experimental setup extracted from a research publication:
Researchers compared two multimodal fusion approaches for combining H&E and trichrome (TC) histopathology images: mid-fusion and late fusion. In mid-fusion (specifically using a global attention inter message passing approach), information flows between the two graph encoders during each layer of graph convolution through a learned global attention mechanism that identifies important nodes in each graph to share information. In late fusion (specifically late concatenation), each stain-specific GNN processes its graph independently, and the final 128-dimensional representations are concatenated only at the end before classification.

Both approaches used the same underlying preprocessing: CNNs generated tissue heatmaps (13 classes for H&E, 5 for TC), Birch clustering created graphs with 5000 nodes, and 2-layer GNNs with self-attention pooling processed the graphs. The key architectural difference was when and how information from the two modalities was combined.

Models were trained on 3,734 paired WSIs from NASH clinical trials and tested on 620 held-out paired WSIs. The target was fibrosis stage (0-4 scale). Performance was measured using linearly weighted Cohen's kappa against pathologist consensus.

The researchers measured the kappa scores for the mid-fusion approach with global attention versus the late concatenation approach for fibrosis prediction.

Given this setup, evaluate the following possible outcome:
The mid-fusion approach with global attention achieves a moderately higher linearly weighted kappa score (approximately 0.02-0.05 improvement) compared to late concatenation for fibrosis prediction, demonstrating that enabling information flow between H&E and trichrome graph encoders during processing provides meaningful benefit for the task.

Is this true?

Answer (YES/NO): NO